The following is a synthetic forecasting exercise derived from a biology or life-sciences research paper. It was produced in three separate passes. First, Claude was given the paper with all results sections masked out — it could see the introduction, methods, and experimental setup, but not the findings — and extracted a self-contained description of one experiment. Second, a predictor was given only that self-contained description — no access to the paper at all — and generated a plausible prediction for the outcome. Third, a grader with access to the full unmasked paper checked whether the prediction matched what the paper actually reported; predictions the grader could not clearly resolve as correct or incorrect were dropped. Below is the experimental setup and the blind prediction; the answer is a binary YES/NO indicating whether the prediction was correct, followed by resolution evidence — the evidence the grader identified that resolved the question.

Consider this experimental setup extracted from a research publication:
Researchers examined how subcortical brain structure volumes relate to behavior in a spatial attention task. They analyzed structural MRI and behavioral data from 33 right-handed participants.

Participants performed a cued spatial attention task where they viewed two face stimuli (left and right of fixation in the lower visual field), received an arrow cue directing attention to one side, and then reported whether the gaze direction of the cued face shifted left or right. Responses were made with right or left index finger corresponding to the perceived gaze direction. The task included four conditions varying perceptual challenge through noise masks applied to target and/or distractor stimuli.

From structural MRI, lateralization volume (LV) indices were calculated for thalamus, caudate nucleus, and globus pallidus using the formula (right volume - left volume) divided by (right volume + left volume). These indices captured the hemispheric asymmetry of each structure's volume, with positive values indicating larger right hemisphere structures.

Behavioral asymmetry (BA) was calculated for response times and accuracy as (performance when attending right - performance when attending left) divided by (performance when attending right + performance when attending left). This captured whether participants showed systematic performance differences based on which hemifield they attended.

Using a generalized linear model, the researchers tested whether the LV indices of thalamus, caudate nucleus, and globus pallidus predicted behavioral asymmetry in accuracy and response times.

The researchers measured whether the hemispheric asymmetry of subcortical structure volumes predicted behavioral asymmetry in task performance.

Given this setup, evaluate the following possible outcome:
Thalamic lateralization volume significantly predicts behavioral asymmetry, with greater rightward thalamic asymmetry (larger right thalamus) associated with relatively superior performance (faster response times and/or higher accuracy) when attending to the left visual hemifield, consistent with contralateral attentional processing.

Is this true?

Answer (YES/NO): NO